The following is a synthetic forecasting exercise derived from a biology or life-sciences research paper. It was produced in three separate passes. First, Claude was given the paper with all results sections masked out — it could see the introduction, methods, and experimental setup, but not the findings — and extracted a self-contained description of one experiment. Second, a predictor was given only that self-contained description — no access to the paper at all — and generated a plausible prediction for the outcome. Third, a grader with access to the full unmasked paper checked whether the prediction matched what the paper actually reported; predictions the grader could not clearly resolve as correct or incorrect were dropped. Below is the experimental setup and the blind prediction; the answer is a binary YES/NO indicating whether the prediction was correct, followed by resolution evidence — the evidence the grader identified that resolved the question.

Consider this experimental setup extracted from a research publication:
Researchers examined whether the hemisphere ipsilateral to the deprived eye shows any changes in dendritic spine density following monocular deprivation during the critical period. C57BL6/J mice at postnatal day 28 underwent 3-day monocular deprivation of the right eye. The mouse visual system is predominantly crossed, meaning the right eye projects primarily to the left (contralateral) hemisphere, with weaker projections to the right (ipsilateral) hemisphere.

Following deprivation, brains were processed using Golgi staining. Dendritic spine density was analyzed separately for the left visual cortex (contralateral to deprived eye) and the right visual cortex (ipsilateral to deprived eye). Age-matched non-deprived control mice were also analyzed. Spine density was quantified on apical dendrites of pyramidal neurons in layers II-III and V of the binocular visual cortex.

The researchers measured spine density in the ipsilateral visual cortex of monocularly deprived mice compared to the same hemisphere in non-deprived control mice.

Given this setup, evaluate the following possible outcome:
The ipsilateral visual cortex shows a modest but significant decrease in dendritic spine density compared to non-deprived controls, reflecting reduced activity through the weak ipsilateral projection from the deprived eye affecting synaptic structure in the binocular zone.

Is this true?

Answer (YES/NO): NO